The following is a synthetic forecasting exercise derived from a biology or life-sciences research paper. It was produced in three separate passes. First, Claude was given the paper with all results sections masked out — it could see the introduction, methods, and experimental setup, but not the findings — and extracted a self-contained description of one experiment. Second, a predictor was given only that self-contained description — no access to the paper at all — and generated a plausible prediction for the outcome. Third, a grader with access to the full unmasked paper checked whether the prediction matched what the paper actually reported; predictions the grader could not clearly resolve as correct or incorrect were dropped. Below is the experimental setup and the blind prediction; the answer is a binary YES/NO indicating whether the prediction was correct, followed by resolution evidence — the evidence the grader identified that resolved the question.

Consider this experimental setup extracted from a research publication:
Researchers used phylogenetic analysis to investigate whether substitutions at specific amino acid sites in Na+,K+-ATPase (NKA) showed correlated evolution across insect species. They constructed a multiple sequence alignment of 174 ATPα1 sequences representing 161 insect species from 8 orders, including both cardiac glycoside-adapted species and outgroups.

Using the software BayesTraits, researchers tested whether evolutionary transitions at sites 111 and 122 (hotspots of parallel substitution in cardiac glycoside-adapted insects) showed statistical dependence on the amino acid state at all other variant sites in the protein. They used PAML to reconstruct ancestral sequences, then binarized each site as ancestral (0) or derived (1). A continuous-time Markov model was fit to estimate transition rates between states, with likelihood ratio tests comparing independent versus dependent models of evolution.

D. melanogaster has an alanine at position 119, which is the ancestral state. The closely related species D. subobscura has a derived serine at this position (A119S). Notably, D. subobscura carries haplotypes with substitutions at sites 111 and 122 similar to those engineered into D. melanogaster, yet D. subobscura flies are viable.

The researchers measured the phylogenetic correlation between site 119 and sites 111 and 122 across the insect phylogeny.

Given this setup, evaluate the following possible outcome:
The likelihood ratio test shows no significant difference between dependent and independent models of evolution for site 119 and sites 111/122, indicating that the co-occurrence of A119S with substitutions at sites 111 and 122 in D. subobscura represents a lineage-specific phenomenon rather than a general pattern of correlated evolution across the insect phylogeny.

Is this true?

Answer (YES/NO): NO